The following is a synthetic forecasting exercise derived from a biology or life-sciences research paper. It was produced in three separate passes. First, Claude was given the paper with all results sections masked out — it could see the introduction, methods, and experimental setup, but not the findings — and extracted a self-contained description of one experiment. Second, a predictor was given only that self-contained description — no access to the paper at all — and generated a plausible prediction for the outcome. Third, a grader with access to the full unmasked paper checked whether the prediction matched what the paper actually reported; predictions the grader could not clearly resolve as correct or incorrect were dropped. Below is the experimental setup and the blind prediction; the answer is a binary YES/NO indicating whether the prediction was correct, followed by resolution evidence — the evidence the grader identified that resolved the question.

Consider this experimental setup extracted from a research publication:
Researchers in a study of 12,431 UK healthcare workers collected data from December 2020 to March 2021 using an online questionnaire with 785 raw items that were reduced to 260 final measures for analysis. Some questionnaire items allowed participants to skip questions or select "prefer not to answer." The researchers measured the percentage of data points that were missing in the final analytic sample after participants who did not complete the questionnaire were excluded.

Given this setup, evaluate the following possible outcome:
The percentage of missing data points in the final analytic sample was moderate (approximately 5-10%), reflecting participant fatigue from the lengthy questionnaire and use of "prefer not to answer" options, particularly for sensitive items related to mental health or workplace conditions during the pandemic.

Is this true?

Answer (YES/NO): NO